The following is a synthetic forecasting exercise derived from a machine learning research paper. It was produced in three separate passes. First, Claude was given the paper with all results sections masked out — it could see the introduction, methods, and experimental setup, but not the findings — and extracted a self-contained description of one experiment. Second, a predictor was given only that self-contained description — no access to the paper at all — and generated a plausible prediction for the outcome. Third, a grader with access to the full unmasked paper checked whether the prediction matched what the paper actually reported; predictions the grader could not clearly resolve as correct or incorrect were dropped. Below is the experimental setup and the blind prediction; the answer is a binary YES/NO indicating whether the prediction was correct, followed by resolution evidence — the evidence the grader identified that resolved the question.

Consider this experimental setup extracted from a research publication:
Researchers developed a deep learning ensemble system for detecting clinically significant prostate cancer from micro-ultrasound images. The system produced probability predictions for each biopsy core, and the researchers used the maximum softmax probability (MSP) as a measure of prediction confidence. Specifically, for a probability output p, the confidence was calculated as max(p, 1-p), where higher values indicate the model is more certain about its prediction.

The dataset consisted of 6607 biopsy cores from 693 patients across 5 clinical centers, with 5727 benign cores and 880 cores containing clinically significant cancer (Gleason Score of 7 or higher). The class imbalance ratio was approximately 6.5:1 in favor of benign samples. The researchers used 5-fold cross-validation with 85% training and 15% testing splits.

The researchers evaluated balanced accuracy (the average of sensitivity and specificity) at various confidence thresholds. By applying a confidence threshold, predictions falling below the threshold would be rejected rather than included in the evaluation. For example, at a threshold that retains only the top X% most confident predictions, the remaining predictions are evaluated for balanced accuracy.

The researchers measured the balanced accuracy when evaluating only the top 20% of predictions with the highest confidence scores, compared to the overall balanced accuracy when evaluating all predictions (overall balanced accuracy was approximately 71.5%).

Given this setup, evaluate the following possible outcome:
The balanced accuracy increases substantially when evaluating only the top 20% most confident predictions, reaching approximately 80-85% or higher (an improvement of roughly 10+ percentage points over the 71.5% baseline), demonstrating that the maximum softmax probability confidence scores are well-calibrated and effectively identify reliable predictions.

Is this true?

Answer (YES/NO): YES